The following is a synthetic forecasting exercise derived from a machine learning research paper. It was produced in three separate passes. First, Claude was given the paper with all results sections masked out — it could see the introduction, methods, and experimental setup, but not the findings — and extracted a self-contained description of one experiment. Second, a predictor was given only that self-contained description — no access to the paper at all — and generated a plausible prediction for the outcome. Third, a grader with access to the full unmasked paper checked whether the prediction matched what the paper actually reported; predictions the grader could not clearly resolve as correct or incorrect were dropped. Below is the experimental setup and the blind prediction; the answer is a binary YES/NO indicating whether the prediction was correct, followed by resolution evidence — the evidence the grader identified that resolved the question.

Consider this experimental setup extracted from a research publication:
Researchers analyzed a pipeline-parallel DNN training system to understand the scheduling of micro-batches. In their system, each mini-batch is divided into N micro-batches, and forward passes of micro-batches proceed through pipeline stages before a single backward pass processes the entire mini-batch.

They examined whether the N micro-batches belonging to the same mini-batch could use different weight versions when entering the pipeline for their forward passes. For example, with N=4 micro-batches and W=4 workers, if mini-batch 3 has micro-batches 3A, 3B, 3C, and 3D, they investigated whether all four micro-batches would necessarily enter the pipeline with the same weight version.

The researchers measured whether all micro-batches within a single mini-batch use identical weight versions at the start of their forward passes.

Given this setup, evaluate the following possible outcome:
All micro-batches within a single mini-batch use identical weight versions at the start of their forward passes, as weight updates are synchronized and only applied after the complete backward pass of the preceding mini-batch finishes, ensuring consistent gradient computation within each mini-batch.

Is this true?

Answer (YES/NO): NO